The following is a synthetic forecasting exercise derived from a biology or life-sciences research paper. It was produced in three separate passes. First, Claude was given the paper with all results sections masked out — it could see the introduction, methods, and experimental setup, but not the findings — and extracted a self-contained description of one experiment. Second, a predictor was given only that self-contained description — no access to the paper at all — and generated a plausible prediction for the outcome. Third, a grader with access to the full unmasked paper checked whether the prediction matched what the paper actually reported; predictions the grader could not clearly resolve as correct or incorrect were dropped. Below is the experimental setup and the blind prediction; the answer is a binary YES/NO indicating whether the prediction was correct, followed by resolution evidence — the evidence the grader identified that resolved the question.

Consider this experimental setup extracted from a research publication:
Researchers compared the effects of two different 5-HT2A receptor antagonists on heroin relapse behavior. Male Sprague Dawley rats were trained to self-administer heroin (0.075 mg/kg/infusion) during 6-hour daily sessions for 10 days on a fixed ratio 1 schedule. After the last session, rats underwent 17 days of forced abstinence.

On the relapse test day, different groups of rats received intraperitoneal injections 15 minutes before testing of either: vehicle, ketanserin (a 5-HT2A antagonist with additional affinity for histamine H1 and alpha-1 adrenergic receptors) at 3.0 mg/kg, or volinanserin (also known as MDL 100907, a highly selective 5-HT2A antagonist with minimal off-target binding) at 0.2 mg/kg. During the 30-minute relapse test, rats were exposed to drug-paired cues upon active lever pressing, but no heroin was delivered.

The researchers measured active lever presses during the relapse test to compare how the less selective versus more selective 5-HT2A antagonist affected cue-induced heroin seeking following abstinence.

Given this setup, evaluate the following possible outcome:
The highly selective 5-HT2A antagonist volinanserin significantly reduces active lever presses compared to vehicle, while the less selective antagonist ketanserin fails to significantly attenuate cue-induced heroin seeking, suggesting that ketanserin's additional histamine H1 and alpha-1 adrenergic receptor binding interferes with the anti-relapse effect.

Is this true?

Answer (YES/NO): NO